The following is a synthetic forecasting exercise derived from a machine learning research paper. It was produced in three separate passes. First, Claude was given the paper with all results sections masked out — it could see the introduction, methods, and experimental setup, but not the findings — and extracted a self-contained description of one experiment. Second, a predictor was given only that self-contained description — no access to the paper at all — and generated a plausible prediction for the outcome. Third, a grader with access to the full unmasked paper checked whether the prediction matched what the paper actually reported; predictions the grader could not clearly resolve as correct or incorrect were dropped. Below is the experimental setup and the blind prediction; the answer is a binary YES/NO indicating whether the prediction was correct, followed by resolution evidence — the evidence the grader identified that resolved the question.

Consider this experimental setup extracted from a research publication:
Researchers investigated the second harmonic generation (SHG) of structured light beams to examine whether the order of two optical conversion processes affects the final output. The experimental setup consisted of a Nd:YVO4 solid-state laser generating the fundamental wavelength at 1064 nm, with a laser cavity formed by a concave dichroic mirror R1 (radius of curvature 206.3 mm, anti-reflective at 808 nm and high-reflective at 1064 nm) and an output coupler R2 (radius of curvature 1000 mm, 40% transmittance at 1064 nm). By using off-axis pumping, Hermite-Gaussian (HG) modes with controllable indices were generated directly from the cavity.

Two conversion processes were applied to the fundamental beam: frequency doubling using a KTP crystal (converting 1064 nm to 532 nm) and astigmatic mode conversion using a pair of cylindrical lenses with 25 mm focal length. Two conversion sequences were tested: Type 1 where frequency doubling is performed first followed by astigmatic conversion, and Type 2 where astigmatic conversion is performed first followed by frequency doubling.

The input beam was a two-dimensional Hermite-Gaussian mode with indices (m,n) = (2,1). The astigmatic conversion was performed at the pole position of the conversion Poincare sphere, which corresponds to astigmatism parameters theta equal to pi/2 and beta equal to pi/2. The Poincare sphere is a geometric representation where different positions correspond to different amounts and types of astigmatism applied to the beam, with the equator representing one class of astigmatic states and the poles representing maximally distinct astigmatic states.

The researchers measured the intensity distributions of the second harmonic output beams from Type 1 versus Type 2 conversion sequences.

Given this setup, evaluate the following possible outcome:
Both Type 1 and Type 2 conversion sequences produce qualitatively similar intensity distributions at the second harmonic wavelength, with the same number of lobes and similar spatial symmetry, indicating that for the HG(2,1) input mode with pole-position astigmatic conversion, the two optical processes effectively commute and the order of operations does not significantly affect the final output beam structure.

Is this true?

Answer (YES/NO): NO